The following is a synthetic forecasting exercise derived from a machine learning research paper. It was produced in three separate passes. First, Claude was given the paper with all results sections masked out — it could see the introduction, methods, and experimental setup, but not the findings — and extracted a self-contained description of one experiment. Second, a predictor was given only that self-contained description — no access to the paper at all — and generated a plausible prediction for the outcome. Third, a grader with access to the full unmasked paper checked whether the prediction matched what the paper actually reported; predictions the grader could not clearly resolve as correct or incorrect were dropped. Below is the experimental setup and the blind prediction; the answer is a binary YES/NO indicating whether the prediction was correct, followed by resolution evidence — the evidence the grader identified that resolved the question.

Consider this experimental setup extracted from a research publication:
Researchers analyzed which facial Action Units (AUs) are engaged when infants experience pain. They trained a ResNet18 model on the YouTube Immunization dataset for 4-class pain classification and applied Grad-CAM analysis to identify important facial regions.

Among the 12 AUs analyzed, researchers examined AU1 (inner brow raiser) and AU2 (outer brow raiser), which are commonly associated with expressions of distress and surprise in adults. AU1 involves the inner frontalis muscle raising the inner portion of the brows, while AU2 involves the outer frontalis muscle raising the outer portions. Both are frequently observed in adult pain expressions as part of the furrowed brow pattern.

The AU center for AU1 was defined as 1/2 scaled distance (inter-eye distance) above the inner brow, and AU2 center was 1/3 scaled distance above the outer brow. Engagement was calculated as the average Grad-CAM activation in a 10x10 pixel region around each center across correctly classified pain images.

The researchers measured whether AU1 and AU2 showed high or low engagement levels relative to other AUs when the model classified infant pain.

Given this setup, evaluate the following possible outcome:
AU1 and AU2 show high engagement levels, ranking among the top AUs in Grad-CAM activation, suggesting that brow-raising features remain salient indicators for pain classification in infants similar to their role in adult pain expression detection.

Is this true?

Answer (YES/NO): NO